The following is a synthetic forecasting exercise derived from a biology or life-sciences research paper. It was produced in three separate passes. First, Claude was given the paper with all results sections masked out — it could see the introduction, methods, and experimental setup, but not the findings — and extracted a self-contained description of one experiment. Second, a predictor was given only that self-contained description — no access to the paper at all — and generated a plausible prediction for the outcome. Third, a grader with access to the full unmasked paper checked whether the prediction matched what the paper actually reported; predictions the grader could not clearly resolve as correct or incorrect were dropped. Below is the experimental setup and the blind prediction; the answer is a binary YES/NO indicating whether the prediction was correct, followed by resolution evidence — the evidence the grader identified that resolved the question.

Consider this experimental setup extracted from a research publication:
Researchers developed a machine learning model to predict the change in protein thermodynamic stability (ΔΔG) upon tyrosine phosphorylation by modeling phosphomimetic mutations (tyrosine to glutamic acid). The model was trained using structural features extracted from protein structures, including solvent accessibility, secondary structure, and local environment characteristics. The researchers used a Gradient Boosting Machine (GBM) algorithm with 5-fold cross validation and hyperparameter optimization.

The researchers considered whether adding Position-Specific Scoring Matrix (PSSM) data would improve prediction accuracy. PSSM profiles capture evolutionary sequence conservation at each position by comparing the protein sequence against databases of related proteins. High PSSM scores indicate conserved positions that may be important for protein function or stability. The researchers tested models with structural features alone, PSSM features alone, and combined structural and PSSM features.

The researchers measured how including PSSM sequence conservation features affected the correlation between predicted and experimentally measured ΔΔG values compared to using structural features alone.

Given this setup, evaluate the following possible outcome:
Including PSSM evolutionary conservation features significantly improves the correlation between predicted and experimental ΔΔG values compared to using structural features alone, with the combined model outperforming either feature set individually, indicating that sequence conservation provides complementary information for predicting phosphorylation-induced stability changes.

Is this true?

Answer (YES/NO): NO